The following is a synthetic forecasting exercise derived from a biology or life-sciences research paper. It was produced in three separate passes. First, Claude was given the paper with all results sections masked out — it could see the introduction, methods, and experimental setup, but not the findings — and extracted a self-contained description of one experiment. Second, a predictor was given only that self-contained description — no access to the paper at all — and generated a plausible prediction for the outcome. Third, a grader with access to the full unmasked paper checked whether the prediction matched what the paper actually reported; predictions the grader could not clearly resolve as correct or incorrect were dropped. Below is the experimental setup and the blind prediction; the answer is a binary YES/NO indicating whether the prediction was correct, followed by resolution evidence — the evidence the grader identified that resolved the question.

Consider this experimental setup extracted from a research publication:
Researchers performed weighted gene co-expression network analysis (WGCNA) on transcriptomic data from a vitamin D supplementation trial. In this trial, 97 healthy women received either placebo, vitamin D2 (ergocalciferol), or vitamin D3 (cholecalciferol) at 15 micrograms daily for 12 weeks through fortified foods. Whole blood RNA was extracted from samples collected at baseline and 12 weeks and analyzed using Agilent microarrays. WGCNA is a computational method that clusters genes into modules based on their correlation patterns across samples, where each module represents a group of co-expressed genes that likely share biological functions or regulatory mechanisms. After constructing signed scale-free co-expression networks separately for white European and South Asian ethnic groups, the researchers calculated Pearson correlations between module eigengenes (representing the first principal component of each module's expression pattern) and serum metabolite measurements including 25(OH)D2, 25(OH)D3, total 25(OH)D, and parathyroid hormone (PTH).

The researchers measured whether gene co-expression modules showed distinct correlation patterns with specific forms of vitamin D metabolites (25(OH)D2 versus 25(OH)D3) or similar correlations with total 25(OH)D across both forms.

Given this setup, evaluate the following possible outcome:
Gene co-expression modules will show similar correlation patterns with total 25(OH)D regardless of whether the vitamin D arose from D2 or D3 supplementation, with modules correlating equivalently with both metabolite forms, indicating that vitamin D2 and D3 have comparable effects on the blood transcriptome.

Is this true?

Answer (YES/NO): NO